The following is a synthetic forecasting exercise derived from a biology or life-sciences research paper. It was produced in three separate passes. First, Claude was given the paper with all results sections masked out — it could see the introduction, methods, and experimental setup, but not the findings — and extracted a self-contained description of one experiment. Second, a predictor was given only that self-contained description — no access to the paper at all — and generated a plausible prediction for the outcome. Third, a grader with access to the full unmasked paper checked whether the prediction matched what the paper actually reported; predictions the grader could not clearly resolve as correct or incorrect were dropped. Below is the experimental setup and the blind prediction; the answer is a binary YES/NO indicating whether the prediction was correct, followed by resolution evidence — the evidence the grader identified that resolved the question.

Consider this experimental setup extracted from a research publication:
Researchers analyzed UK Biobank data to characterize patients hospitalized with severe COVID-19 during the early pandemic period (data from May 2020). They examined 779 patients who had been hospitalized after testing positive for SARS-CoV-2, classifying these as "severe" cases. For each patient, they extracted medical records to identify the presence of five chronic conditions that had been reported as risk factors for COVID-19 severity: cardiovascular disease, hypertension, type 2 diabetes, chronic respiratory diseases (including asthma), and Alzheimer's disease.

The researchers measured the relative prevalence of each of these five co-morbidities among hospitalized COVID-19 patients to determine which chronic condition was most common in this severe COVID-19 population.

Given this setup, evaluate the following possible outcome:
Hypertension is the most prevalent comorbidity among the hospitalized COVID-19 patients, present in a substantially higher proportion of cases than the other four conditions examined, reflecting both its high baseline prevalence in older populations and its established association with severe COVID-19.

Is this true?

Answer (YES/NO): YES